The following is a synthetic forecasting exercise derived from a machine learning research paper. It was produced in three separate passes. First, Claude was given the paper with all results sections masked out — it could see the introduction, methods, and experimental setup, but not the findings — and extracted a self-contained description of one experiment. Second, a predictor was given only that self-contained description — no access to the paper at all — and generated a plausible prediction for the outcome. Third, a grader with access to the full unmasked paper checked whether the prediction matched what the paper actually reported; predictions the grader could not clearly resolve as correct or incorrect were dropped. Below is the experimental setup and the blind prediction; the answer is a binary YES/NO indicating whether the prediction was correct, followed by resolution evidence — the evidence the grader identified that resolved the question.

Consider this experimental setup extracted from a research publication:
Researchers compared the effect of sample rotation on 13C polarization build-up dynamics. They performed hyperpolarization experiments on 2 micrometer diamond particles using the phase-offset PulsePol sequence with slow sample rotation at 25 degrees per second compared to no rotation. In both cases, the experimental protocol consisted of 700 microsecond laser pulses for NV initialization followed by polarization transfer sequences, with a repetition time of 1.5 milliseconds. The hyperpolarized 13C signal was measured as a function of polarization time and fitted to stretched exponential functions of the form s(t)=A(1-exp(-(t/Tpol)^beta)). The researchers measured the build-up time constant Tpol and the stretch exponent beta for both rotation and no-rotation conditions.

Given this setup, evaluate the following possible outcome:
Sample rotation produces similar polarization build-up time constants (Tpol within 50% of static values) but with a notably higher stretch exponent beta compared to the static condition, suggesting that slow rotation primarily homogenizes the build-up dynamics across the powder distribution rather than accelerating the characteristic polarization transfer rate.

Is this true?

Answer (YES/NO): YES